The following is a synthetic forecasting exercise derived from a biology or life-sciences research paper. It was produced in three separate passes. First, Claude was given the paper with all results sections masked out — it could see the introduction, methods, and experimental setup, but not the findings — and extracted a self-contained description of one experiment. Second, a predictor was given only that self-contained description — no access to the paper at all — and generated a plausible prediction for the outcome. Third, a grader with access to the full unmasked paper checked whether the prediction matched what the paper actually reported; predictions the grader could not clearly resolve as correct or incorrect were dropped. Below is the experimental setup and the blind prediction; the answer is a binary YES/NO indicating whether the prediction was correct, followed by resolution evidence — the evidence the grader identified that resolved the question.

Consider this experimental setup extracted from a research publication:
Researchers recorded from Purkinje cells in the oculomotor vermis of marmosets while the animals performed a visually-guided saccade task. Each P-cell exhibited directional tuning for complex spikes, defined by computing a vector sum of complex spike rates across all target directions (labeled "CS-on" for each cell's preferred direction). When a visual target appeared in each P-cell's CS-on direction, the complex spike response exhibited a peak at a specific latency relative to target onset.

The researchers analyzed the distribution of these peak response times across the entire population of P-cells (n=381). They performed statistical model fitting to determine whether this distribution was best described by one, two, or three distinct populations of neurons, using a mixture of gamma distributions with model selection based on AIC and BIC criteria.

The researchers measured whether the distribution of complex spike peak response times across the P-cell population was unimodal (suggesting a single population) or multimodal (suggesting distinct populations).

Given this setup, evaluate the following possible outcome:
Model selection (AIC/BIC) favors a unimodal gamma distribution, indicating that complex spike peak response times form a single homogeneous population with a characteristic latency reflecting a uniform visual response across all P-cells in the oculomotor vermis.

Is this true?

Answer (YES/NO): NO